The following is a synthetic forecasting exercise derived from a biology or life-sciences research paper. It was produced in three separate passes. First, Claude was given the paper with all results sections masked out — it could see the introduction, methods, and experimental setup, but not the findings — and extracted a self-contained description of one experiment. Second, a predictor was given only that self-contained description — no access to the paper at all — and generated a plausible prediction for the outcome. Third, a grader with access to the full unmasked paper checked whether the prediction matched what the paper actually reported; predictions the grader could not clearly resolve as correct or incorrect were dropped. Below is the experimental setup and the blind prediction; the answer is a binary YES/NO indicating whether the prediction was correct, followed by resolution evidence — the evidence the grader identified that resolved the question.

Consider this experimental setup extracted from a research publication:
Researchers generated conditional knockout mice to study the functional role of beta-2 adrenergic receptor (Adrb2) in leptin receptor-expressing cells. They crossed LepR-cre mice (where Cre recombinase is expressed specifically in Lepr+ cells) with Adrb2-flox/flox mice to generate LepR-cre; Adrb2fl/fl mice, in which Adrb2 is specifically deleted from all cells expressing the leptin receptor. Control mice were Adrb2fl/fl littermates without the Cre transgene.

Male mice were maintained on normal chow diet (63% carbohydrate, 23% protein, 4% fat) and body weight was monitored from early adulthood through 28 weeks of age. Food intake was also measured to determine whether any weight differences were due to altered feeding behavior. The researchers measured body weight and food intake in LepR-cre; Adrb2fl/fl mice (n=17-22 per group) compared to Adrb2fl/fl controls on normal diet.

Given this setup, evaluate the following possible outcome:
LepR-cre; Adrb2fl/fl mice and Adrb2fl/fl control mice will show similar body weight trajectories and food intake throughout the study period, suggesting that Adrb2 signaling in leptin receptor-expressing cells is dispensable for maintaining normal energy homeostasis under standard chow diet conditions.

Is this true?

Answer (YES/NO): NO